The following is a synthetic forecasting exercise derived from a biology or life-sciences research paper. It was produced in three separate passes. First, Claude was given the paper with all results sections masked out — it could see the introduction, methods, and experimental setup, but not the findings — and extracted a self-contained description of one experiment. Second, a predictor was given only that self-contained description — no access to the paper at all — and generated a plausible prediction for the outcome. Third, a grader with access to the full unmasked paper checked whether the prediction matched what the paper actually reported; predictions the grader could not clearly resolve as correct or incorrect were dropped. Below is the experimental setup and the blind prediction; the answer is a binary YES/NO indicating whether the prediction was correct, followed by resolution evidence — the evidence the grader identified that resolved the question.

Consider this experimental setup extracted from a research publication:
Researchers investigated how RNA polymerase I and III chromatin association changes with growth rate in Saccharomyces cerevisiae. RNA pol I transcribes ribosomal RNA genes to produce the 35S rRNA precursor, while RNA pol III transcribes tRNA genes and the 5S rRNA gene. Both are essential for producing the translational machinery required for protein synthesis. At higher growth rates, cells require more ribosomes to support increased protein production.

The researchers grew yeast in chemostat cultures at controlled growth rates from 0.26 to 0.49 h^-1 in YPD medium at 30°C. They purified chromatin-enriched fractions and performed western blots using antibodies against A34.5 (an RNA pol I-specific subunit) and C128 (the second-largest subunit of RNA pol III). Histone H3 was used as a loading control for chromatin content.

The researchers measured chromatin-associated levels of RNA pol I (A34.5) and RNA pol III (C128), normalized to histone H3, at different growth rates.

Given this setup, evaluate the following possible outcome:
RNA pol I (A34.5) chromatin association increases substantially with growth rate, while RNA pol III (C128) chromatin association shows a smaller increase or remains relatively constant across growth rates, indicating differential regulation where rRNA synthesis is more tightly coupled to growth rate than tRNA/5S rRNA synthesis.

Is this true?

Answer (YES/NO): YES